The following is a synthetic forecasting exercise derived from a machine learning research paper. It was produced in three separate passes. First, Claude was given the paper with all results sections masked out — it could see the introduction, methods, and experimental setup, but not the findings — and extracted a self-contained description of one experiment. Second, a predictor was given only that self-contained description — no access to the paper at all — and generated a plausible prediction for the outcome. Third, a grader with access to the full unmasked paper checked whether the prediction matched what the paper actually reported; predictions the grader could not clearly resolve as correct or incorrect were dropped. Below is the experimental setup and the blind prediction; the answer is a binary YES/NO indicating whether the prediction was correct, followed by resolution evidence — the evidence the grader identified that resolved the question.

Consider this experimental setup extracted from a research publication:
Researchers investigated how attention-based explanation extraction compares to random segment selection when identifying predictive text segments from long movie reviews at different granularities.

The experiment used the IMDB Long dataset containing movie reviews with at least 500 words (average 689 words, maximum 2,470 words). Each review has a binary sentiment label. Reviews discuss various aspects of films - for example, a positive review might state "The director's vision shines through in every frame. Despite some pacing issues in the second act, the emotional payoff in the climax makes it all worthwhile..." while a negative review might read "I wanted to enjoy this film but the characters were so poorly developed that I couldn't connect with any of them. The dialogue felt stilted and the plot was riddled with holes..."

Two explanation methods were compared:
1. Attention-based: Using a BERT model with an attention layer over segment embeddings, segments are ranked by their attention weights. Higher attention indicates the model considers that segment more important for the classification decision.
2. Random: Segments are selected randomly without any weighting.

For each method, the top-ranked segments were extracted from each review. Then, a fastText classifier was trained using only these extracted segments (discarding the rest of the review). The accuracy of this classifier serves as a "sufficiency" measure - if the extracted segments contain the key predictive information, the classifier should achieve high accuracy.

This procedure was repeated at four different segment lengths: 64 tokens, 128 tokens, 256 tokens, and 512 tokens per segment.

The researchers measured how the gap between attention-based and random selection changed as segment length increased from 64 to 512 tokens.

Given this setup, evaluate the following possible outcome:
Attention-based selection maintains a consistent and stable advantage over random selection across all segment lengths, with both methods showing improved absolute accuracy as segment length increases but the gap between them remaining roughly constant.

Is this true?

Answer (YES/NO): NO